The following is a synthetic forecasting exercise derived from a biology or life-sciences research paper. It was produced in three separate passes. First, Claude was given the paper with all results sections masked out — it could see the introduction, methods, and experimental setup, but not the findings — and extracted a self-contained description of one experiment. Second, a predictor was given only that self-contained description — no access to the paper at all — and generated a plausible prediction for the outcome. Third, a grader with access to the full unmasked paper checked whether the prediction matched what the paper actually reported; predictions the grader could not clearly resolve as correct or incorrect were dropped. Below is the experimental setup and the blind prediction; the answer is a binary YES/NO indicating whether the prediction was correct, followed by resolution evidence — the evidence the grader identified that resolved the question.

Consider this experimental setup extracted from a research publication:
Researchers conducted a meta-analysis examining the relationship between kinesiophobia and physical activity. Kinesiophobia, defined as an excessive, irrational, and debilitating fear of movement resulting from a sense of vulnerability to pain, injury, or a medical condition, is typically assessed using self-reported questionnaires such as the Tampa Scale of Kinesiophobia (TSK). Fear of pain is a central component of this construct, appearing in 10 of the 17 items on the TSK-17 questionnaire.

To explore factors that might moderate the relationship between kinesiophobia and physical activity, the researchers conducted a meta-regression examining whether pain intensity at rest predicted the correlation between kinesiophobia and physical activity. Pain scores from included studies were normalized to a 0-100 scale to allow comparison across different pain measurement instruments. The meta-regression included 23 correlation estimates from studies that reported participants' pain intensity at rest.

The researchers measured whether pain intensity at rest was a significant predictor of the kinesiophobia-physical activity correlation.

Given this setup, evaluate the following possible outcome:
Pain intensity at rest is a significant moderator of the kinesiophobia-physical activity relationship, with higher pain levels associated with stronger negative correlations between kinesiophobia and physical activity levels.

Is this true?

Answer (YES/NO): NO